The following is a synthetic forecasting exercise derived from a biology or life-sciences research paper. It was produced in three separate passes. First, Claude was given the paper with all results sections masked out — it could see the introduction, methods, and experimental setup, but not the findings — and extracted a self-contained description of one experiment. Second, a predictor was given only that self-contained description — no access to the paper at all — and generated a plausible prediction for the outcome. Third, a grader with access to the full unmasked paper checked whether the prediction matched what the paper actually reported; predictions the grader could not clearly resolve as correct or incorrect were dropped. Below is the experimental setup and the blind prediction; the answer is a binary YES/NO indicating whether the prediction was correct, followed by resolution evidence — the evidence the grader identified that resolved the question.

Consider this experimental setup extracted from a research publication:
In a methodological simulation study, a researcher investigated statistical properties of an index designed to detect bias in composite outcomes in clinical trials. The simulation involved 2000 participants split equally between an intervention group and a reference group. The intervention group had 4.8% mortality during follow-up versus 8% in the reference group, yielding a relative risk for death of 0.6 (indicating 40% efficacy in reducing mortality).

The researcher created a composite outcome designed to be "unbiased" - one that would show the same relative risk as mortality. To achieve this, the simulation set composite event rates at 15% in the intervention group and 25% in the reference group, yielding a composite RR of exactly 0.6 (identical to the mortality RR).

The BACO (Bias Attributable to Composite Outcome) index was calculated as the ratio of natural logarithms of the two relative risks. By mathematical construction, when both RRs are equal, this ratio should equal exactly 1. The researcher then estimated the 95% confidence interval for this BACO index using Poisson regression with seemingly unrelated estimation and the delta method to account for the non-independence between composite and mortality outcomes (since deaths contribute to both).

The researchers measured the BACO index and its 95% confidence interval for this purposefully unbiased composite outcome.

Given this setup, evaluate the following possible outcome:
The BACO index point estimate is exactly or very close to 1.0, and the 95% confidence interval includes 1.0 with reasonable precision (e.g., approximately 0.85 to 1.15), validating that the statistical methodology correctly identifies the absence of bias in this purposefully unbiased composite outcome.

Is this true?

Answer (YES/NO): NO